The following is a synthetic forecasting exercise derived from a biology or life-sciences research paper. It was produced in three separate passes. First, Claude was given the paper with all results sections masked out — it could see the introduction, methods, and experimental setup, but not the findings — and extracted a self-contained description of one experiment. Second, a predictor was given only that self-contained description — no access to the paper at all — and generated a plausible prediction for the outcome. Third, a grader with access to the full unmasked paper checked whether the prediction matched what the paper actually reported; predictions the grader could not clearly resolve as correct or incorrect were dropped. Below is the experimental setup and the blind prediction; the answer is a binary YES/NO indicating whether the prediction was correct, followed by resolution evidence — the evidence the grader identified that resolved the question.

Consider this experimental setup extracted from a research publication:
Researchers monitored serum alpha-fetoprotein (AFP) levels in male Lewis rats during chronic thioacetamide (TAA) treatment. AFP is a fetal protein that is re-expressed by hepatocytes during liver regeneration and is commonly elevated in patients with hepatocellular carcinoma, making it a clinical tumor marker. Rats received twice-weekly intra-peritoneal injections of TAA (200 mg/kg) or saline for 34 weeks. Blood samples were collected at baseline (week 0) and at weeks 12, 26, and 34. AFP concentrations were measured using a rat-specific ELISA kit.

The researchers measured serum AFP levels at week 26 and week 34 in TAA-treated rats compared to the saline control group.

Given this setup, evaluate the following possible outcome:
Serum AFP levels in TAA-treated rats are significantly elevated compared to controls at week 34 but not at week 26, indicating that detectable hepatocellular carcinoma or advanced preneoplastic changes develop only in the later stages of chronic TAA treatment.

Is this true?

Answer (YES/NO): NO